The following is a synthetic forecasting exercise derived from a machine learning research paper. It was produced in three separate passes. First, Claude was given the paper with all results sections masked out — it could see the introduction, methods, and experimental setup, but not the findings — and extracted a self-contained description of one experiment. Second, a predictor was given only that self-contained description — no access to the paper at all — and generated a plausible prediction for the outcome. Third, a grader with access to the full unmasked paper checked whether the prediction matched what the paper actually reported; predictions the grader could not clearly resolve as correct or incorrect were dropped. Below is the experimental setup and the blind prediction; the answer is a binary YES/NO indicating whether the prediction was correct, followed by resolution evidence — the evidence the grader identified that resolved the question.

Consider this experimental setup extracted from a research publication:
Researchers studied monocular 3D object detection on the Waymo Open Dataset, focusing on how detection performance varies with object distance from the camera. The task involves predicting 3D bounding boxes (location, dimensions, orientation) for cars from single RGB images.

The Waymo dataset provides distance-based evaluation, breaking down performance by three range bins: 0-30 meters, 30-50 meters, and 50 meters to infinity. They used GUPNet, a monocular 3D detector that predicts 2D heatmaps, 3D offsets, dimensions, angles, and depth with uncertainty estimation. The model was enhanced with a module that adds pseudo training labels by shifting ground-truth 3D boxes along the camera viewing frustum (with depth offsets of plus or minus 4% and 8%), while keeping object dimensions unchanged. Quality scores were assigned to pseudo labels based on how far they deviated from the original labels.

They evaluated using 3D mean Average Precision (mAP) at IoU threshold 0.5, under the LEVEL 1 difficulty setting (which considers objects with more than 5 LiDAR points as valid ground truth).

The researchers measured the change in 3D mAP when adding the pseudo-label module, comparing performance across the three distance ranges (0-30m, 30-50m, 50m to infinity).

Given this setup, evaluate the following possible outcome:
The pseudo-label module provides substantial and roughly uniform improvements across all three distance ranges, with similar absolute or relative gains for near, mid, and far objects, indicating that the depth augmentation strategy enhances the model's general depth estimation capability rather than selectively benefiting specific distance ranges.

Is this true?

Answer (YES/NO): NO